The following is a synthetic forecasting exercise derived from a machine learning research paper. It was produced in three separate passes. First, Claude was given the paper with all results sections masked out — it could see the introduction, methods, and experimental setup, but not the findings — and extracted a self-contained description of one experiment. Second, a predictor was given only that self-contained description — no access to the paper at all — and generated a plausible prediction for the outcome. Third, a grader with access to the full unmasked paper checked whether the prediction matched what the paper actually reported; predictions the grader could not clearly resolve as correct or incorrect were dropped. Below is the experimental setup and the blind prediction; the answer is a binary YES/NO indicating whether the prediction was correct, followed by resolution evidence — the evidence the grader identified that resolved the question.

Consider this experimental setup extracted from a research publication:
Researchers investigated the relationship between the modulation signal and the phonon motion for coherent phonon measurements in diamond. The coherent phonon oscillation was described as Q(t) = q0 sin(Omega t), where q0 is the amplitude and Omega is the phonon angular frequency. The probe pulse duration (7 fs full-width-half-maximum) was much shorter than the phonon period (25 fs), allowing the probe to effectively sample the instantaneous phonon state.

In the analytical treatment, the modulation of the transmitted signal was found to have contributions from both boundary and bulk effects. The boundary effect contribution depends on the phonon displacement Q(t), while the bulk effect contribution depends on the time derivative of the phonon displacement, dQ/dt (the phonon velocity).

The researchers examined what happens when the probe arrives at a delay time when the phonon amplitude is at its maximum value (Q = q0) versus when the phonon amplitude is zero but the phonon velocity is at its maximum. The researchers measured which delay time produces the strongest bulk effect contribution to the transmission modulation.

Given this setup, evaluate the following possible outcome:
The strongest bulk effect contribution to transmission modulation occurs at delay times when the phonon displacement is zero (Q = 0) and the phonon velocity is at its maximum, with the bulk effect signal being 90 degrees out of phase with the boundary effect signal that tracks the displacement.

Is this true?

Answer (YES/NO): YES